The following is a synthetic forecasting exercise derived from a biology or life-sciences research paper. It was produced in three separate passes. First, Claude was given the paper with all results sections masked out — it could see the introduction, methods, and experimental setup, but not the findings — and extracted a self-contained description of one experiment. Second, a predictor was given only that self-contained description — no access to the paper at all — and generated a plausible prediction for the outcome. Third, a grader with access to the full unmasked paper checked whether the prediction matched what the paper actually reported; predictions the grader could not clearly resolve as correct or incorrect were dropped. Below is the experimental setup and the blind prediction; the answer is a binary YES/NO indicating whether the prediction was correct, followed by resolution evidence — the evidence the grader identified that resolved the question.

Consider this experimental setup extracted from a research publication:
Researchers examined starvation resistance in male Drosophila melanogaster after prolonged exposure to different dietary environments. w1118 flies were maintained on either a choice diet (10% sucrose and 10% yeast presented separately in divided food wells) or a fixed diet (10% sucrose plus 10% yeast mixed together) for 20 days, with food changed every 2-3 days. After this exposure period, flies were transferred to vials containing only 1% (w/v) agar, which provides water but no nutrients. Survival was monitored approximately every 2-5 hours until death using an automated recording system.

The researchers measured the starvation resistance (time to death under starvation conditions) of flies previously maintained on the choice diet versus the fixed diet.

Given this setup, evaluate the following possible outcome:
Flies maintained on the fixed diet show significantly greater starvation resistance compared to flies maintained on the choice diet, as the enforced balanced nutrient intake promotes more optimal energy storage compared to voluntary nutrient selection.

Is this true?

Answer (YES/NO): YES